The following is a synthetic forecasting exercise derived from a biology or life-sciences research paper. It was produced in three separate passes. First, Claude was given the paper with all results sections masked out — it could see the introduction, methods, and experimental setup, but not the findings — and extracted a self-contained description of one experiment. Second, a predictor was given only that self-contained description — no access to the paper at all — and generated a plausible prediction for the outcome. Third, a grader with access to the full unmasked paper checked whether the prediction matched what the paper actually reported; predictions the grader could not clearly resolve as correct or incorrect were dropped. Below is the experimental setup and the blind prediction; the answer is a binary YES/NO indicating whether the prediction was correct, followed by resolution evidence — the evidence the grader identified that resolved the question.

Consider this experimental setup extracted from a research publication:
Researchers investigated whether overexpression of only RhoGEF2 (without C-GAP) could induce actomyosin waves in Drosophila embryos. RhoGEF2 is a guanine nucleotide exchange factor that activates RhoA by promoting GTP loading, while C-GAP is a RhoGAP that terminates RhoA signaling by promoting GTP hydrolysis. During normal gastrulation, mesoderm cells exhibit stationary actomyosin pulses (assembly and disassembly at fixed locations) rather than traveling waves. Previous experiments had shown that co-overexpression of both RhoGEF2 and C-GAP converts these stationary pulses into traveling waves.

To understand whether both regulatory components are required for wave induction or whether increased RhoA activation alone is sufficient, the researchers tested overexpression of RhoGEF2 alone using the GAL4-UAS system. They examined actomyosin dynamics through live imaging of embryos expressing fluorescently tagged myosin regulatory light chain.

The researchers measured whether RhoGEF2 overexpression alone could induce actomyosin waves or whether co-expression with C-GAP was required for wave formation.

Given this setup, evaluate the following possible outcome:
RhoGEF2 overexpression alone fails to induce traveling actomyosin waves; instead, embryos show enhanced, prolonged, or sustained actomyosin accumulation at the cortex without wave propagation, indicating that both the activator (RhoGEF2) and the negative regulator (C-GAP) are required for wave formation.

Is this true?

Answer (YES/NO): YES